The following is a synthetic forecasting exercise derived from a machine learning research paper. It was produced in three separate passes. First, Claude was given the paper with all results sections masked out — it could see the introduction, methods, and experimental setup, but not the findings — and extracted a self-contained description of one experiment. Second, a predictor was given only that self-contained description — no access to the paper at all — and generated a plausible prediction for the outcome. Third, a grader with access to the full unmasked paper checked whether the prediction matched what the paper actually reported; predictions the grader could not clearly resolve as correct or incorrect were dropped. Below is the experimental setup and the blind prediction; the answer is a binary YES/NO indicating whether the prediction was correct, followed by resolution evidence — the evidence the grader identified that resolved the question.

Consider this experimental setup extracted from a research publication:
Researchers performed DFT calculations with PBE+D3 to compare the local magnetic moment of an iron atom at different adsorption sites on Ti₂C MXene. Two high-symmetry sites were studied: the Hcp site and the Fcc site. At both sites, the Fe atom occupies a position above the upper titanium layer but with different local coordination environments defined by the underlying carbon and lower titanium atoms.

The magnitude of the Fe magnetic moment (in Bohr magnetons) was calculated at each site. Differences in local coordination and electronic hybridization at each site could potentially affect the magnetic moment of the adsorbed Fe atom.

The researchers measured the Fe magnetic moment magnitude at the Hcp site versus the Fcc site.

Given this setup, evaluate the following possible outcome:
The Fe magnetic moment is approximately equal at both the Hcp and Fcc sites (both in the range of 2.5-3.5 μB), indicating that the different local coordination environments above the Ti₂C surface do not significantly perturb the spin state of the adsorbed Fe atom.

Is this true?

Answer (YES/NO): NO